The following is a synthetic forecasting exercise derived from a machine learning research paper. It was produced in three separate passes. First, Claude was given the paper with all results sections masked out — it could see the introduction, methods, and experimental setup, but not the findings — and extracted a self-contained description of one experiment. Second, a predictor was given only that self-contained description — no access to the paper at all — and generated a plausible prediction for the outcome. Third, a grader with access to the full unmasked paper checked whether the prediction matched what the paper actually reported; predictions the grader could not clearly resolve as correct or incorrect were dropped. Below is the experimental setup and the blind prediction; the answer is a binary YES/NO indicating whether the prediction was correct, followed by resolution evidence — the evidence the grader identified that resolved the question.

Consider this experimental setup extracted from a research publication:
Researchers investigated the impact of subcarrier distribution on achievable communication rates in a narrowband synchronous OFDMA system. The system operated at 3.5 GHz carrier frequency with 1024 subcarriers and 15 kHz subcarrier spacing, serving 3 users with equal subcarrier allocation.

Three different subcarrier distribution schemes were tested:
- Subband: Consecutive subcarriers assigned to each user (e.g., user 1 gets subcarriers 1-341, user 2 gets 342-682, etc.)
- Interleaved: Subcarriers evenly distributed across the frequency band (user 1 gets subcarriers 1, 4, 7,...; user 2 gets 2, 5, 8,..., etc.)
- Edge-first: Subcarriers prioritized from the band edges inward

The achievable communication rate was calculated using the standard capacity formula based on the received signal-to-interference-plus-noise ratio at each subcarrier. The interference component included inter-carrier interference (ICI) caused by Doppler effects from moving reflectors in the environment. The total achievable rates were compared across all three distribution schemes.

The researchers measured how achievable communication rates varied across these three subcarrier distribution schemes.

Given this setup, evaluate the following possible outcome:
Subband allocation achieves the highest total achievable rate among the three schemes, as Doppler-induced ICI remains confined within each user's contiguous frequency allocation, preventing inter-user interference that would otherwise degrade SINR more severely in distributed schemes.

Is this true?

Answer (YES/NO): NO